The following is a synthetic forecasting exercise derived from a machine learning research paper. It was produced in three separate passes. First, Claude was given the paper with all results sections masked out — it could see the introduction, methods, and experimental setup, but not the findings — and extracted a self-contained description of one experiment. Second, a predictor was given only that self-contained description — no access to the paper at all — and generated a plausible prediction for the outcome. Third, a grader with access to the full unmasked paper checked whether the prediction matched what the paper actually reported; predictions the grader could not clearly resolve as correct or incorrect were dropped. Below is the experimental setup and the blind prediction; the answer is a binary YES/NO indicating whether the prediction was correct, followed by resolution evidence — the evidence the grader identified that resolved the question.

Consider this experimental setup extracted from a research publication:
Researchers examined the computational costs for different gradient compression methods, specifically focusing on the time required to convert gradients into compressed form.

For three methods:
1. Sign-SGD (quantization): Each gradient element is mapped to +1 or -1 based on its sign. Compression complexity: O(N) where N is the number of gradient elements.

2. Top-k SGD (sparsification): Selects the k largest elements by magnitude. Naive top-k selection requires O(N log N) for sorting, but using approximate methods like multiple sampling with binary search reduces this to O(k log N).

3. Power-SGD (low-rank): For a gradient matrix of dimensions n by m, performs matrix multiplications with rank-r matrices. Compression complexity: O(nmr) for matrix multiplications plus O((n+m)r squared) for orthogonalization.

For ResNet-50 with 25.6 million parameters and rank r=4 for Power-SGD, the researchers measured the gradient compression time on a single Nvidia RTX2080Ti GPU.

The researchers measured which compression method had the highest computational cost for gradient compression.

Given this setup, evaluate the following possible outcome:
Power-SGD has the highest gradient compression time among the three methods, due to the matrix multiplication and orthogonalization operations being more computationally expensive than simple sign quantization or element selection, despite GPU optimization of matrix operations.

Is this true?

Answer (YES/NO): NO